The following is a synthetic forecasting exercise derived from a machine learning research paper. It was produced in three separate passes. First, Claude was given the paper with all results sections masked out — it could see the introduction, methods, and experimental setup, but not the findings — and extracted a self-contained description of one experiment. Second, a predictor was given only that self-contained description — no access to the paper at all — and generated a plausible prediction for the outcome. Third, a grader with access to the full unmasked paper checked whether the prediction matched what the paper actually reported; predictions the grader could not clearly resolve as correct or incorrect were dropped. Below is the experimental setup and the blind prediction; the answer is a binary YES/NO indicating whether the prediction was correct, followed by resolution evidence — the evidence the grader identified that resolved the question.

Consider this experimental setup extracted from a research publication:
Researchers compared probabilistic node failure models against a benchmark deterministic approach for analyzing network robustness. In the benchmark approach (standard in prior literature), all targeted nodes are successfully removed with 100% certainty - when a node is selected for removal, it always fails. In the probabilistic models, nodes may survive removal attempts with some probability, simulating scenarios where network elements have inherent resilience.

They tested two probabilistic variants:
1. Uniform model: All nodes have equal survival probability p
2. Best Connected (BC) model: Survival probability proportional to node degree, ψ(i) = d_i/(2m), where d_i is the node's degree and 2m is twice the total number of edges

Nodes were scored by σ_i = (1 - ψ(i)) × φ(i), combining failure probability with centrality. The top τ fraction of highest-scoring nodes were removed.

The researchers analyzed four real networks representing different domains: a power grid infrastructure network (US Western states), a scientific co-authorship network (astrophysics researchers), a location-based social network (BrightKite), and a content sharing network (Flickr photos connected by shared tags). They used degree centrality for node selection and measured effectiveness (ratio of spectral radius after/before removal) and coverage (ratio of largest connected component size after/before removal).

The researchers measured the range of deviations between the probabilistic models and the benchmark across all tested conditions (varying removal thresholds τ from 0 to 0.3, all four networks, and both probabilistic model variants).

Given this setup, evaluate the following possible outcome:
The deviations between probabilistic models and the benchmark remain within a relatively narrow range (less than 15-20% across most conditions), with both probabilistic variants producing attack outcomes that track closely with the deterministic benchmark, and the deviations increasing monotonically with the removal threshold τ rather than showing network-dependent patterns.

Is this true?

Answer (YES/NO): NO